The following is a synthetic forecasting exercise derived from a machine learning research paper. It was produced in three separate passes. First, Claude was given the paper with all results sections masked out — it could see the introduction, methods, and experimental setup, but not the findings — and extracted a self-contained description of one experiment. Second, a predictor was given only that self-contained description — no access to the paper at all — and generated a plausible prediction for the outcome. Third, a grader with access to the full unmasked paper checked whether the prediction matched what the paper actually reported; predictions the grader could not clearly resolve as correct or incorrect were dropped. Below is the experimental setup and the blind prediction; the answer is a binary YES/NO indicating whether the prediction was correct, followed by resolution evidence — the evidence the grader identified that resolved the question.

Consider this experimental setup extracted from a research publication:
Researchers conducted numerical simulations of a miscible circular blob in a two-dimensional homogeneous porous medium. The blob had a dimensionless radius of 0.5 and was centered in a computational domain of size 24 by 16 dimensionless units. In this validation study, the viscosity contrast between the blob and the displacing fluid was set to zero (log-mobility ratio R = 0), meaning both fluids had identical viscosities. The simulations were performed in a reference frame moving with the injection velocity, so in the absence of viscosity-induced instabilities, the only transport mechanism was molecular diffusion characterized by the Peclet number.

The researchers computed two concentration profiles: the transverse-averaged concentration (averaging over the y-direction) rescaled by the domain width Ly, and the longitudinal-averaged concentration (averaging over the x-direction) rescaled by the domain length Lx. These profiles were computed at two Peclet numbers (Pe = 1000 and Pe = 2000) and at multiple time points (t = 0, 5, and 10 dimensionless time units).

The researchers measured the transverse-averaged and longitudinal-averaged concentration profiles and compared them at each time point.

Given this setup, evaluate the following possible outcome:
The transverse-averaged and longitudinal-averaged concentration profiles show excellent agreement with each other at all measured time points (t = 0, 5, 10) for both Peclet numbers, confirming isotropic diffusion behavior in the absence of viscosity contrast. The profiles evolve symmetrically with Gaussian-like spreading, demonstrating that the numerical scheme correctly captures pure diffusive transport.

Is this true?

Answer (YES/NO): YES